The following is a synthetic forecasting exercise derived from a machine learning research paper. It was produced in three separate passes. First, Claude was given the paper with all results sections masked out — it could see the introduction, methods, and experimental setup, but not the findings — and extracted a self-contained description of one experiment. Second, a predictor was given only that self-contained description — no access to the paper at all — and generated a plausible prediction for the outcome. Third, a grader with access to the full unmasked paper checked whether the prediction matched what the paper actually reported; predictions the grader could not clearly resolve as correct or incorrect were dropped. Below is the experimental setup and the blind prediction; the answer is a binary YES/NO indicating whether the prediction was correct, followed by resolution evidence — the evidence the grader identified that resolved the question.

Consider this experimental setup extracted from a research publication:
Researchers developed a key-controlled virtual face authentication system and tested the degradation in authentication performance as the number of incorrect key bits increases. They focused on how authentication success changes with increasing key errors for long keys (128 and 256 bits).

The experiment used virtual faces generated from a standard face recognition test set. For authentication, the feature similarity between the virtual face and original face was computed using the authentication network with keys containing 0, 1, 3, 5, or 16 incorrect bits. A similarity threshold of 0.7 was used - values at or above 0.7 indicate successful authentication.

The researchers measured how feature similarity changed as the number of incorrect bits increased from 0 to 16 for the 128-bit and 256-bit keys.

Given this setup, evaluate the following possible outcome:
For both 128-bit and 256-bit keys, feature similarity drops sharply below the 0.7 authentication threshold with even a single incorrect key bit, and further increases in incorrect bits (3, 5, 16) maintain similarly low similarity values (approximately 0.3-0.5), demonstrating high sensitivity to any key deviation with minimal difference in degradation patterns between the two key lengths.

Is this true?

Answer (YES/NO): NO